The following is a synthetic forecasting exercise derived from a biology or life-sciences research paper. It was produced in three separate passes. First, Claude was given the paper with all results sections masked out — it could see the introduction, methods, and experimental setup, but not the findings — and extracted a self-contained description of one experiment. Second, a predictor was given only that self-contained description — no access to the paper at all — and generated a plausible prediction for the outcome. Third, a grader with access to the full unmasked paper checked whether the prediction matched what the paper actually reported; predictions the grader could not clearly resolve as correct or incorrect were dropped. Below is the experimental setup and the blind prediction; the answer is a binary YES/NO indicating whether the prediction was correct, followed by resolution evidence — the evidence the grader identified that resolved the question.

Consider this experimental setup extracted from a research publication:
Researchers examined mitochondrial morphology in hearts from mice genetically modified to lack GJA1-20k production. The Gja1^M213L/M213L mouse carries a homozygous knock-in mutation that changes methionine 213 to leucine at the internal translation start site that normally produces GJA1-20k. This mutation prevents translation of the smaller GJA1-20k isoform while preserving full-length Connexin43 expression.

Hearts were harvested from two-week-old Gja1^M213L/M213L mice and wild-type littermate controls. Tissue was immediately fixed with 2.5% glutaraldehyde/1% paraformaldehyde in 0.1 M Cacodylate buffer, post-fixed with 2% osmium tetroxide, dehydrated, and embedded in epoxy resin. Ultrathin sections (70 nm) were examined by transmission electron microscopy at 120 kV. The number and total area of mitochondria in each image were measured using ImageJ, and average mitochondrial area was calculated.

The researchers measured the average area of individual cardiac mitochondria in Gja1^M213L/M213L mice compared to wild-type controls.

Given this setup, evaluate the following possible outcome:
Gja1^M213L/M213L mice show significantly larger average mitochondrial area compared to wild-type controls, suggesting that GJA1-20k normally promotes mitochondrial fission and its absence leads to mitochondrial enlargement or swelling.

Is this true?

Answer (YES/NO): YES